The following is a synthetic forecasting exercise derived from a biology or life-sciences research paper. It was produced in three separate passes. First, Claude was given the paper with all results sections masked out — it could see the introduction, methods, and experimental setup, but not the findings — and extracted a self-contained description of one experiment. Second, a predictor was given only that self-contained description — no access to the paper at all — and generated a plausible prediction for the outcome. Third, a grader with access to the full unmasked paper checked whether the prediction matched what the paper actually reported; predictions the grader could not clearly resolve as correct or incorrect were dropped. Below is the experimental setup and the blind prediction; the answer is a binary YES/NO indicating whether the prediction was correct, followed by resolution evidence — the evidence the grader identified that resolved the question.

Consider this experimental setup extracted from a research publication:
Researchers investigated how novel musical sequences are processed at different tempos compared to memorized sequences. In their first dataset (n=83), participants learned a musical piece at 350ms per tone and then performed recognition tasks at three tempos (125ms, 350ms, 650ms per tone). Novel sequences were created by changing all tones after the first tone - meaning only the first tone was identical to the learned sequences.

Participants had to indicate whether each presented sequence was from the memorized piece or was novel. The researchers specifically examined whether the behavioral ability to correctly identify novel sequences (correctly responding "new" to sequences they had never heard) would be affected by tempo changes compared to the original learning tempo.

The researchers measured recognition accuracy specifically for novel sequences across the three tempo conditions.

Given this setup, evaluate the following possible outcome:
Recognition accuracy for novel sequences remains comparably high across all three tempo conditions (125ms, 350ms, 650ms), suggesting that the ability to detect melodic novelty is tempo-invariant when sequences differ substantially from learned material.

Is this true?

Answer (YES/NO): YES